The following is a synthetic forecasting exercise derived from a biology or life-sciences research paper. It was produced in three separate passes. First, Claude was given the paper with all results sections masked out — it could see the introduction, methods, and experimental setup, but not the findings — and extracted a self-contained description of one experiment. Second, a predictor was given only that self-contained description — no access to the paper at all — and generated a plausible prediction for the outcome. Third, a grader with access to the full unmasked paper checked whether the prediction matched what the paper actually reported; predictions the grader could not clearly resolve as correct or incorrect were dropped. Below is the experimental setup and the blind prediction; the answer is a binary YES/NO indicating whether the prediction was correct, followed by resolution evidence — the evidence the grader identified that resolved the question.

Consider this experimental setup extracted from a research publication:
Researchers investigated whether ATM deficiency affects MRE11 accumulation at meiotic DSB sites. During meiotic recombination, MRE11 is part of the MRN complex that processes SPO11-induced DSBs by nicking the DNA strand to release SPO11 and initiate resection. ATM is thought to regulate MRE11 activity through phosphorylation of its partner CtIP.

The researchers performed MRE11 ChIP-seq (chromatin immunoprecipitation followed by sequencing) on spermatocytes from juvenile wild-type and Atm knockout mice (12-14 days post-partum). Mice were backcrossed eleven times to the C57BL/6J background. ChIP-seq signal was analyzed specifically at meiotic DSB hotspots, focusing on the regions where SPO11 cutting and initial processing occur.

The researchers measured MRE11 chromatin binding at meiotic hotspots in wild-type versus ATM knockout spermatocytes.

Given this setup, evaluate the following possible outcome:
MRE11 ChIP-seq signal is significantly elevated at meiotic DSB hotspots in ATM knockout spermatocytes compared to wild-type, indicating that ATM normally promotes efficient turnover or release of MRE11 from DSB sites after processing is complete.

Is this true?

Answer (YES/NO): YES